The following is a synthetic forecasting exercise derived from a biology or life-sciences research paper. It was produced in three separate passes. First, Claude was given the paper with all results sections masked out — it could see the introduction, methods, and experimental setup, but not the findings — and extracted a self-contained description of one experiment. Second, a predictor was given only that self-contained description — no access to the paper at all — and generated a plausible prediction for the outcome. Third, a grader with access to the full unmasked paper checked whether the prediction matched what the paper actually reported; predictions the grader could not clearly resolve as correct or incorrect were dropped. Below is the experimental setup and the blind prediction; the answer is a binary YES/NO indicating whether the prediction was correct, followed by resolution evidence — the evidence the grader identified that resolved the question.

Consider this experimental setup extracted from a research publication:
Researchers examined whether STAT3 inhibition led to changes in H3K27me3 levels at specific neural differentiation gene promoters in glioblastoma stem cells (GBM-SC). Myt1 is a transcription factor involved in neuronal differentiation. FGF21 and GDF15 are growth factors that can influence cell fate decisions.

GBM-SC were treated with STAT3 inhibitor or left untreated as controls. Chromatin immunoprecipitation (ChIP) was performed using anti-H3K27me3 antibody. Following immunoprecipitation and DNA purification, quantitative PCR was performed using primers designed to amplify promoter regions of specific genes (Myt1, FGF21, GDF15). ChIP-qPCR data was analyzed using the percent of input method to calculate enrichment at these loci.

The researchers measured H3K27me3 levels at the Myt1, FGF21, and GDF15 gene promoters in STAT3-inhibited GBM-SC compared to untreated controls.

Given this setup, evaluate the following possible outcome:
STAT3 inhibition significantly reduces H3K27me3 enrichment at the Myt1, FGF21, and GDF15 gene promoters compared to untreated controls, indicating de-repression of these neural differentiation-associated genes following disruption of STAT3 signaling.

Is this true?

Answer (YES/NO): YES